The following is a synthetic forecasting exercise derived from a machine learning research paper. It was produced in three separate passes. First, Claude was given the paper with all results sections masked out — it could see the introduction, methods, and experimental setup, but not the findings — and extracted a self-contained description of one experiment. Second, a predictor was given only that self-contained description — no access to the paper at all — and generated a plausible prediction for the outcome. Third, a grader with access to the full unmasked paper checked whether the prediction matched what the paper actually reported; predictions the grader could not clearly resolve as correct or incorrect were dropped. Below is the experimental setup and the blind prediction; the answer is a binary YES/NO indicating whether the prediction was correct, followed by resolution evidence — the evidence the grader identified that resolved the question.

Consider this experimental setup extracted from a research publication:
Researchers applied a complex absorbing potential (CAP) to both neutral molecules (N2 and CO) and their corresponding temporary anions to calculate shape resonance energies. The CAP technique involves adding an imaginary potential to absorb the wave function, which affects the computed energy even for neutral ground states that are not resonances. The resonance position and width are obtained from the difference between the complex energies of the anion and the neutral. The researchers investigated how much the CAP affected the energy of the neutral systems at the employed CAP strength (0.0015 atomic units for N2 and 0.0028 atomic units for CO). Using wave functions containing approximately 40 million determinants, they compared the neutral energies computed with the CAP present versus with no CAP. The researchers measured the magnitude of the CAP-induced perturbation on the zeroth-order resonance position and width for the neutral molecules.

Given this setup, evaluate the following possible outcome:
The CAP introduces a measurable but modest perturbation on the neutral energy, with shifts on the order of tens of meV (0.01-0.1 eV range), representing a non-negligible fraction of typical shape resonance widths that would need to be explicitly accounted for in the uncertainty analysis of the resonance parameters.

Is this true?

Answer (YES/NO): NO